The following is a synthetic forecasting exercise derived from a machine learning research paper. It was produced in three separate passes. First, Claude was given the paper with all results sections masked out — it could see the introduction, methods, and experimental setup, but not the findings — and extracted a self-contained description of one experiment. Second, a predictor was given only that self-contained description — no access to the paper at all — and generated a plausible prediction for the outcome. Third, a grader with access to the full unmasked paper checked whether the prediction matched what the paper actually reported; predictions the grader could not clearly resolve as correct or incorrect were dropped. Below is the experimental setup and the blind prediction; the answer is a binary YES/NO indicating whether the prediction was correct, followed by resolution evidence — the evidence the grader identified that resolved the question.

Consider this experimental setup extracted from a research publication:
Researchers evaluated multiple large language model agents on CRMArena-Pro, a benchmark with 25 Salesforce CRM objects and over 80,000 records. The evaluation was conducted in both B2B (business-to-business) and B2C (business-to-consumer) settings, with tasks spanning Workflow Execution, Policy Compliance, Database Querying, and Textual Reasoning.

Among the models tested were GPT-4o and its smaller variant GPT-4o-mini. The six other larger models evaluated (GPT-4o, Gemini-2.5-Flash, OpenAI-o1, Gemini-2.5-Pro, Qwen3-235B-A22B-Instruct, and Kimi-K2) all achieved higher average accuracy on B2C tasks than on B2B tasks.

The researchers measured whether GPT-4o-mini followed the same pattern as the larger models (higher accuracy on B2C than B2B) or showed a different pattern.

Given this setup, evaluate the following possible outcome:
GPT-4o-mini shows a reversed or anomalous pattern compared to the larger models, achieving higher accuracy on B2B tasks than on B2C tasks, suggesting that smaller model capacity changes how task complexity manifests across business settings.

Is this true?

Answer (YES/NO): YES